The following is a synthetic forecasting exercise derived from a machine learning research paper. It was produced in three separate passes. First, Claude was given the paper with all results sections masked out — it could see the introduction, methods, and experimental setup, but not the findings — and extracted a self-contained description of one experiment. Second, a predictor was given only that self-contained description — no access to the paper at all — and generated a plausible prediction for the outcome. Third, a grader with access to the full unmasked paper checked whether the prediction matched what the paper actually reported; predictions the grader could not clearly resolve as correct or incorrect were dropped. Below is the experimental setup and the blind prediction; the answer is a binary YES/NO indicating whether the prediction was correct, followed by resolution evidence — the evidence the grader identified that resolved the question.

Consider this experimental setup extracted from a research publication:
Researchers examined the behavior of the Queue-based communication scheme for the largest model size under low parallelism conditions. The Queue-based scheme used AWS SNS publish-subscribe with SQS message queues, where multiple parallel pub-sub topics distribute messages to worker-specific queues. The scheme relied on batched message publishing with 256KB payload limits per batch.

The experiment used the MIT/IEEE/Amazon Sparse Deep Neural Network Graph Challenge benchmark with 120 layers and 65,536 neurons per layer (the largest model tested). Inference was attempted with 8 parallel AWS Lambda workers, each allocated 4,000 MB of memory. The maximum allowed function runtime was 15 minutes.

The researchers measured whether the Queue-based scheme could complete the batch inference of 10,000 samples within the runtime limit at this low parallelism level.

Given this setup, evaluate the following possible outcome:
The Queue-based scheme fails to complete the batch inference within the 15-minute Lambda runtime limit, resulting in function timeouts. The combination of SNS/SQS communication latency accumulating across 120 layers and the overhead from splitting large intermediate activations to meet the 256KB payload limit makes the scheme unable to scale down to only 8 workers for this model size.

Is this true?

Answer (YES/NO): YES